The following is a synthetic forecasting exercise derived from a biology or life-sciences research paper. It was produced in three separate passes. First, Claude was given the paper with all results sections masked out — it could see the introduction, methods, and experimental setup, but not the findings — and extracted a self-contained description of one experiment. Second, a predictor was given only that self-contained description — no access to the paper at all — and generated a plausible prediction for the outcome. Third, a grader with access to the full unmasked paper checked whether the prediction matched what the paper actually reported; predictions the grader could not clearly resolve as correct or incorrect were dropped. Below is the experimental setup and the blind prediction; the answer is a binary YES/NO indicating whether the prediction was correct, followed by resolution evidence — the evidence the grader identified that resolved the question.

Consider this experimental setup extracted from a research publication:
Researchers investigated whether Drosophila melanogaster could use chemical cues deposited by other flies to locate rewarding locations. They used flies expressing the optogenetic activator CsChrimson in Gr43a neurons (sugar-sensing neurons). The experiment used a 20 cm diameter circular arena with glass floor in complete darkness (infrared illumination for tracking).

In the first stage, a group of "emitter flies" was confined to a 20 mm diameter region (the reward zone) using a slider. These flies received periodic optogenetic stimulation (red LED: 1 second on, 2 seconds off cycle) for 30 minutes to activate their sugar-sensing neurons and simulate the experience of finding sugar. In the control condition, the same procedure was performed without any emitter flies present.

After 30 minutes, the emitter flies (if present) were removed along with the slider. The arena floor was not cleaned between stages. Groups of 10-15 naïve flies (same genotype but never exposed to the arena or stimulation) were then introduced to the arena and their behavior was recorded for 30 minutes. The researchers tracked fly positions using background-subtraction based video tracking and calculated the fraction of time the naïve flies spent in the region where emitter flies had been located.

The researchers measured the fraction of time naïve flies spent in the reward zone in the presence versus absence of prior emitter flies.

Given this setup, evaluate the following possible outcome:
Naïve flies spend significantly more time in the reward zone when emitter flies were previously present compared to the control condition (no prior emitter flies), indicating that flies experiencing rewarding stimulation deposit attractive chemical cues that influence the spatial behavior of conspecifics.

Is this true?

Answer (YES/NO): YES